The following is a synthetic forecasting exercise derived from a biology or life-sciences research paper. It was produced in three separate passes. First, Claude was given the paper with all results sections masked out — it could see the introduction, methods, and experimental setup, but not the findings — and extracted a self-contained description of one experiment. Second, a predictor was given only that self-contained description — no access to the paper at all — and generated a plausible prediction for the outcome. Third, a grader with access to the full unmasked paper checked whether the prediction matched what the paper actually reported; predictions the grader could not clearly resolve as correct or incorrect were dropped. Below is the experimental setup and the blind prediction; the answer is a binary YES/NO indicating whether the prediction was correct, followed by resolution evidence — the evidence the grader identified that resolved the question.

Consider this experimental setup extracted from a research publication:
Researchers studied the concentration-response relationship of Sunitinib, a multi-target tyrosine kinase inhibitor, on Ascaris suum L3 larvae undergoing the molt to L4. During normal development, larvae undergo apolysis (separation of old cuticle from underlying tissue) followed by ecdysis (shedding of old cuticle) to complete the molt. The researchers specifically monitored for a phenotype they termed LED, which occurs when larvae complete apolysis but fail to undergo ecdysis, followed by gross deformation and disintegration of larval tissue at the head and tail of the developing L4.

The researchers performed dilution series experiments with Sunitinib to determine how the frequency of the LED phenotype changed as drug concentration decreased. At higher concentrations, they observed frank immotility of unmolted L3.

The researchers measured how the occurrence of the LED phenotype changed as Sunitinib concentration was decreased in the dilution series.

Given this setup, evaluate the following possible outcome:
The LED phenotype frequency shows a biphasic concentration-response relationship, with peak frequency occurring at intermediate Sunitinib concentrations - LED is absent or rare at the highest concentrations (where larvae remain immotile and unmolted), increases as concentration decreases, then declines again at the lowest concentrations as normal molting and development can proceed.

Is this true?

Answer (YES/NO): NO